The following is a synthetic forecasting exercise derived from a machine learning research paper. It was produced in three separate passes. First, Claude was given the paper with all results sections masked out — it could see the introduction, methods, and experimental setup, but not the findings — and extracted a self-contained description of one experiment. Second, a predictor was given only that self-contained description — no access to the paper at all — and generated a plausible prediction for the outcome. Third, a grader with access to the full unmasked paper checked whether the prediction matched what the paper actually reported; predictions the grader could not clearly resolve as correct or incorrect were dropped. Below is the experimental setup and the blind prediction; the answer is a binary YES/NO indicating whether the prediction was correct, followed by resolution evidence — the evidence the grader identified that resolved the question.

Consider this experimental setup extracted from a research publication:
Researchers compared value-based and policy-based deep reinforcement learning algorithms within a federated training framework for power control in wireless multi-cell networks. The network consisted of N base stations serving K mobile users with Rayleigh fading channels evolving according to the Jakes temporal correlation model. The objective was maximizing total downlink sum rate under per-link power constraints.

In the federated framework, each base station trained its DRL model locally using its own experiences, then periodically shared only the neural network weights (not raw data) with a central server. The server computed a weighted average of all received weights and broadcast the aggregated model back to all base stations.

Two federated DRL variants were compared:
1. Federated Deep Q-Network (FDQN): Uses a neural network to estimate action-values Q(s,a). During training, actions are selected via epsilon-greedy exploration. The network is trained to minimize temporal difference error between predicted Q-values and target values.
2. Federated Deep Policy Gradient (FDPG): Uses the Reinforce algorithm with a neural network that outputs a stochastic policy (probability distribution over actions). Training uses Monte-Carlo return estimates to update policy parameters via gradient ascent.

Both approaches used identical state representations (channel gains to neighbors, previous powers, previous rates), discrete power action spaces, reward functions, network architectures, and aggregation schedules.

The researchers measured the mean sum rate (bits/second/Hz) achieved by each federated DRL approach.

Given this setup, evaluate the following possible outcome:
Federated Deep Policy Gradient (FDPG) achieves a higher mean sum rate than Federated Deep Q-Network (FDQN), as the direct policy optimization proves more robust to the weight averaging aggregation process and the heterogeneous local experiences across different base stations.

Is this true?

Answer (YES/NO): NO